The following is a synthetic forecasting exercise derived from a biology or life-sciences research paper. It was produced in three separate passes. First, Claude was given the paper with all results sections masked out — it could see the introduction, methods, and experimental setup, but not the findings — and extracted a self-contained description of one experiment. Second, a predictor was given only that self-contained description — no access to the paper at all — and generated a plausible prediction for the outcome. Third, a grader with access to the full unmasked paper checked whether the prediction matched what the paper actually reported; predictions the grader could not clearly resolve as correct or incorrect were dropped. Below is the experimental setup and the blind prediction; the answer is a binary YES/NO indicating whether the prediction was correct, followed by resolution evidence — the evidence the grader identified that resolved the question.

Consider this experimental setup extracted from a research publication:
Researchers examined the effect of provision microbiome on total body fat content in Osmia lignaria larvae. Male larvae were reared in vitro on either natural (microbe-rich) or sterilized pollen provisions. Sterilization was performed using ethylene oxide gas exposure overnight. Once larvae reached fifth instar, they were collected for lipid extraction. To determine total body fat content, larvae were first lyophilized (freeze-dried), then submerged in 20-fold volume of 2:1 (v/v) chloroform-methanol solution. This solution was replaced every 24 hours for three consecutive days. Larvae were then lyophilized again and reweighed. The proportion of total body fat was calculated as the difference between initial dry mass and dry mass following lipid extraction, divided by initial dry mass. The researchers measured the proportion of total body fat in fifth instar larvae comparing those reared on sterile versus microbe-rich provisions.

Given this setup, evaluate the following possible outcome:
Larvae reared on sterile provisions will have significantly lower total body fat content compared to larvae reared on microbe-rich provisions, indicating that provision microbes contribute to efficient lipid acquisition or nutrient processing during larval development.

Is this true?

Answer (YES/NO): NO